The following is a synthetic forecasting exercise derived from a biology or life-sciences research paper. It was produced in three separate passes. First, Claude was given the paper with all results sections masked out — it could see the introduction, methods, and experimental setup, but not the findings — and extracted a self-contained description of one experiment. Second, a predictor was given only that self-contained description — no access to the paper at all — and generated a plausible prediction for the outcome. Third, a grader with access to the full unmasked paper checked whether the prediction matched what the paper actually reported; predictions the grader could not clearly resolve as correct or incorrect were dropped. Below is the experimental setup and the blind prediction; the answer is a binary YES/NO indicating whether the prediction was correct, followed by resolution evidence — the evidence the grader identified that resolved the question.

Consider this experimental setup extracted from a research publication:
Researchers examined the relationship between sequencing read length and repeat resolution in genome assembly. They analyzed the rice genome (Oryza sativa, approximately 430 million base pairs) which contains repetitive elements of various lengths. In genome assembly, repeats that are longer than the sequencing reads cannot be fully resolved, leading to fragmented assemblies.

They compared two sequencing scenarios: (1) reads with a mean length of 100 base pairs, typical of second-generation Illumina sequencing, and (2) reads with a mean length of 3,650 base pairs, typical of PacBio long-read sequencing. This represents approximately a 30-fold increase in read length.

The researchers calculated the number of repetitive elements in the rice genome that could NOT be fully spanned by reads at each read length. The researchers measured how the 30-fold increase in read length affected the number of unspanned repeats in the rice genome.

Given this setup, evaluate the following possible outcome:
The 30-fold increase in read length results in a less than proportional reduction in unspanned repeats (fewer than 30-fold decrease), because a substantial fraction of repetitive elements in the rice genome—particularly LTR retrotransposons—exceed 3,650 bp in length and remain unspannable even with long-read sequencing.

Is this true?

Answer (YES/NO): NO